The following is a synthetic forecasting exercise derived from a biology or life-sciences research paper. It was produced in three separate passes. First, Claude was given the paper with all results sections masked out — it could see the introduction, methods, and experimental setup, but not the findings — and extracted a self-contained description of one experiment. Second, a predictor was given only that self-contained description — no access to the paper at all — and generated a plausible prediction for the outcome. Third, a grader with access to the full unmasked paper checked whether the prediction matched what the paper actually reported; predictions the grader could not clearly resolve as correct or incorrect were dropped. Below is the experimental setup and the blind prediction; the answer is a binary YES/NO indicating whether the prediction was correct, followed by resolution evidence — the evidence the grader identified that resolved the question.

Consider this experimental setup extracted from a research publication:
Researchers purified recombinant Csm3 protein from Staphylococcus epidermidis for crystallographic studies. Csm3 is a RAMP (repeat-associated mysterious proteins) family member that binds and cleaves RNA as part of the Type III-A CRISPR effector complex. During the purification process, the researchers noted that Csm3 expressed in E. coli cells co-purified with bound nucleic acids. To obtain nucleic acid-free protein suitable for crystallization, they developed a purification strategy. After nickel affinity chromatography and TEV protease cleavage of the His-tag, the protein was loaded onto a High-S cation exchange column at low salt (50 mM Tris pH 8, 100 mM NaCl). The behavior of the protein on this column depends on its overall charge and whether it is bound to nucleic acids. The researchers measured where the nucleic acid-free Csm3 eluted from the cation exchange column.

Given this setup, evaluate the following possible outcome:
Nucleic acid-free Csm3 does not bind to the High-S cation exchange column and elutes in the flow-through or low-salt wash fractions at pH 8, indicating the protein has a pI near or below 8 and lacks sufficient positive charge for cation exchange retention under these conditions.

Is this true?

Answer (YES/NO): YES